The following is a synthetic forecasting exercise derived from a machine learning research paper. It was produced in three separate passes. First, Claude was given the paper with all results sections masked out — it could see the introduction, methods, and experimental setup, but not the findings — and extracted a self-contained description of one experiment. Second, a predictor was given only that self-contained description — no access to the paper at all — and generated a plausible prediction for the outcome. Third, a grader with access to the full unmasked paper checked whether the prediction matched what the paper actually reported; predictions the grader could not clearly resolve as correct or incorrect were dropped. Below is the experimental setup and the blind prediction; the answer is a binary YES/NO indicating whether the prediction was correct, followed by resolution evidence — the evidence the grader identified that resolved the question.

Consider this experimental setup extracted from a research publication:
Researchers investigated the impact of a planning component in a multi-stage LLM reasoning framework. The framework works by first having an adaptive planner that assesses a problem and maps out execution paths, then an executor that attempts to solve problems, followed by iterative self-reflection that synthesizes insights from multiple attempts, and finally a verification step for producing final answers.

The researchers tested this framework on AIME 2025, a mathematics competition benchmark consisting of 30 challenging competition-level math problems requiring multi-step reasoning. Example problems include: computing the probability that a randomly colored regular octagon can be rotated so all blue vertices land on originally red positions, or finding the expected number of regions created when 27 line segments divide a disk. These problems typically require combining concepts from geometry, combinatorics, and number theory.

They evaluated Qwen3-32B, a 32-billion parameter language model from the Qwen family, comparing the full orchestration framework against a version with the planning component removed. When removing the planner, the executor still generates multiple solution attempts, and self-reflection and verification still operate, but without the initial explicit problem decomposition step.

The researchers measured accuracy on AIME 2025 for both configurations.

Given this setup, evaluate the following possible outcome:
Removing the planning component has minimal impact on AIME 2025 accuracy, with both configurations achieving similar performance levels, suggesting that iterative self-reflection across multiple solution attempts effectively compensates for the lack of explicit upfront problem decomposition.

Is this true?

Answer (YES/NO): YES